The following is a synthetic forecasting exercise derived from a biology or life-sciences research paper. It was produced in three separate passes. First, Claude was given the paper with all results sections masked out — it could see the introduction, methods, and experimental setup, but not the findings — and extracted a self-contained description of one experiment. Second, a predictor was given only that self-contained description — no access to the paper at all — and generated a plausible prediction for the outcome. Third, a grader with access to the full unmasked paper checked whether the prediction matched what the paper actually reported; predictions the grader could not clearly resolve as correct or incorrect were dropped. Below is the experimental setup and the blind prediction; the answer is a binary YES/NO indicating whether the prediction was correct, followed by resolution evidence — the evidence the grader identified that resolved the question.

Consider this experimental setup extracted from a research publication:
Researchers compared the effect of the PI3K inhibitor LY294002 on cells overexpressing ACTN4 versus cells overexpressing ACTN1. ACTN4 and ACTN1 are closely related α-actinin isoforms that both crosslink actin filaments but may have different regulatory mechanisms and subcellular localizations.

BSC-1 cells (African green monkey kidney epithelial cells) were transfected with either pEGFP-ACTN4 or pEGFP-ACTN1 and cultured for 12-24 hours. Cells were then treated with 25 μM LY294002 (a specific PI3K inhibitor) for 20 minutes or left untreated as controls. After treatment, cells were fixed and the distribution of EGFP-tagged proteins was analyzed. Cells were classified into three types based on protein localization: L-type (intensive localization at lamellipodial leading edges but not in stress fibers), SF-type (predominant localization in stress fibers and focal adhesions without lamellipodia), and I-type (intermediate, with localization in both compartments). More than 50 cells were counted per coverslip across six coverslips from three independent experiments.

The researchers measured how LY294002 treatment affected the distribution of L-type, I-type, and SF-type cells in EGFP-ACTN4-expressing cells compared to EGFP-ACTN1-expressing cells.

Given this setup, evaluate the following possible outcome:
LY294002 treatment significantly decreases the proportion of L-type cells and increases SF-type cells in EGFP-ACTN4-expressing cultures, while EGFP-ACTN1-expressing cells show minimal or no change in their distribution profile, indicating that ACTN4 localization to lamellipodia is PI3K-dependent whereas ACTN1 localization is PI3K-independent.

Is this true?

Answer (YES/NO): NO